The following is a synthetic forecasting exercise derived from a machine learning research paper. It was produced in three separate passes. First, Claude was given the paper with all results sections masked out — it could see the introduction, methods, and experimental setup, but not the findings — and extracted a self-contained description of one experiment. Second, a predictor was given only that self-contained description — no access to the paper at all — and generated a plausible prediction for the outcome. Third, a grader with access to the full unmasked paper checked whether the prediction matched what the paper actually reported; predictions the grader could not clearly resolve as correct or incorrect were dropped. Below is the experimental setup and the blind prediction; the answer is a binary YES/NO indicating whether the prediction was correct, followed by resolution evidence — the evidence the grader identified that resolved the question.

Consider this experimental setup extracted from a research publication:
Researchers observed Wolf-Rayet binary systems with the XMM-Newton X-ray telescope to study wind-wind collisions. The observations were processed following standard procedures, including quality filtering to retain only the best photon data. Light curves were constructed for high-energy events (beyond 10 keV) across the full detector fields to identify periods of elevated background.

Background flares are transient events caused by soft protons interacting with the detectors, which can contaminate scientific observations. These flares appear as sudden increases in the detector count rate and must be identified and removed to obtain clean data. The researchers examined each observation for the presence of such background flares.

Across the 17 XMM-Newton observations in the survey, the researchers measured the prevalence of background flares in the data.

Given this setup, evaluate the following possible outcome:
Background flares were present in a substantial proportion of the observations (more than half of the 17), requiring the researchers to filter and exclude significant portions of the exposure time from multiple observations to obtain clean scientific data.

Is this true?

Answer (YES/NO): NO